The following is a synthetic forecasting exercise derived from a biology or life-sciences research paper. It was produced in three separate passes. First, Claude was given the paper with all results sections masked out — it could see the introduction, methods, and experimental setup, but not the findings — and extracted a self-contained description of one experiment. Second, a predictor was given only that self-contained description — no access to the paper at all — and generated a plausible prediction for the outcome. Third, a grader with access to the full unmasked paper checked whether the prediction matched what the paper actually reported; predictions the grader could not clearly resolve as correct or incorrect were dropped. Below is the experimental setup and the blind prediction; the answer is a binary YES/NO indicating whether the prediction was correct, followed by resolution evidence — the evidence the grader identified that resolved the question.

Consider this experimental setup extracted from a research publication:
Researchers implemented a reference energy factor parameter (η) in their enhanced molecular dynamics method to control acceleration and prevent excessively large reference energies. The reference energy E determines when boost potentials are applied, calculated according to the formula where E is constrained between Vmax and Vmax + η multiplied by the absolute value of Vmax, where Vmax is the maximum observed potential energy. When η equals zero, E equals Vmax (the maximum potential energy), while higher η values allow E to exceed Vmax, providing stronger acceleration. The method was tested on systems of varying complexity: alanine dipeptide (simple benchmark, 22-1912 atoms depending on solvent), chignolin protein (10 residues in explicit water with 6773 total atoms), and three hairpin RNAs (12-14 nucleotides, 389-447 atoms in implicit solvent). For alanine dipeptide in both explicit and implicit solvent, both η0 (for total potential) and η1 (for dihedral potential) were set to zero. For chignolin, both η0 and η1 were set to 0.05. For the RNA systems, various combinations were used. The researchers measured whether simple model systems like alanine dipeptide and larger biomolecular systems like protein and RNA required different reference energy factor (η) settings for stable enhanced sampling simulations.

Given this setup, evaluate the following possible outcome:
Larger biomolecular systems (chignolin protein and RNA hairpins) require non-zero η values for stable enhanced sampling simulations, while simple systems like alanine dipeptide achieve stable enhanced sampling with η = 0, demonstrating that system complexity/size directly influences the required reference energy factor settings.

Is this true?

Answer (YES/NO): NO